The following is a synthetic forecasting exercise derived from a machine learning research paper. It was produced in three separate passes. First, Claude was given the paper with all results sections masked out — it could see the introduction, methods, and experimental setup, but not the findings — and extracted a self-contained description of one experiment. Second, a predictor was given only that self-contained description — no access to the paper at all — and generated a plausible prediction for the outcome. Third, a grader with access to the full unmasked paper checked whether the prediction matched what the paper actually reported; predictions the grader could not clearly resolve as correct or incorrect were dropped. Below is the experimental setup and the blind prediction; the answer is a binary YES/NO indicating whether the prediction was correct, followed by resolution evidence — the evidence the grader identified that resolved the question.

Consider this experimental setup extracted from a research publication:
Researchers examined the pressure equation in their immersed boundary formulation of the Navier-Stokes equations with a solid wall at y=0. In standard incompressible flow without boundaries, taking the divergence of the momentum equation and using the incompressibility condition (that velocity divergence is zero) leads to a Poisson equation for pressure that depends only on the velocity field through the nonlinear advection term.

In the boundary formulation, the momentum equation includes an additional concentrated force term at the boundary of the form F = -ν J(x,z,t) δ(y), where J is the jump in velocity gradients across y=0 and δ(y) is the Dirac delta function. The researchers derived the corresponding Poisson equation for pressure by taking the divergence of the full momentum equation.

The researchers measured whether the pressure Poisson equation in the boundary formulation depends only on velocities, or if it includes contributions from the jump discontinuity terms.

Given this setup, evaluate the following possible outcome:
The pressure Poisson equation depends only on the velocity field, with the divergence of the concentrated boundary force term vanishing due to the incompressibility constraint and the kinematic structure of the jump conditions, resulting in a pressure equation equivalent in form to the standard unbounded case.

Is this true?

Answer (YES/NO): NO